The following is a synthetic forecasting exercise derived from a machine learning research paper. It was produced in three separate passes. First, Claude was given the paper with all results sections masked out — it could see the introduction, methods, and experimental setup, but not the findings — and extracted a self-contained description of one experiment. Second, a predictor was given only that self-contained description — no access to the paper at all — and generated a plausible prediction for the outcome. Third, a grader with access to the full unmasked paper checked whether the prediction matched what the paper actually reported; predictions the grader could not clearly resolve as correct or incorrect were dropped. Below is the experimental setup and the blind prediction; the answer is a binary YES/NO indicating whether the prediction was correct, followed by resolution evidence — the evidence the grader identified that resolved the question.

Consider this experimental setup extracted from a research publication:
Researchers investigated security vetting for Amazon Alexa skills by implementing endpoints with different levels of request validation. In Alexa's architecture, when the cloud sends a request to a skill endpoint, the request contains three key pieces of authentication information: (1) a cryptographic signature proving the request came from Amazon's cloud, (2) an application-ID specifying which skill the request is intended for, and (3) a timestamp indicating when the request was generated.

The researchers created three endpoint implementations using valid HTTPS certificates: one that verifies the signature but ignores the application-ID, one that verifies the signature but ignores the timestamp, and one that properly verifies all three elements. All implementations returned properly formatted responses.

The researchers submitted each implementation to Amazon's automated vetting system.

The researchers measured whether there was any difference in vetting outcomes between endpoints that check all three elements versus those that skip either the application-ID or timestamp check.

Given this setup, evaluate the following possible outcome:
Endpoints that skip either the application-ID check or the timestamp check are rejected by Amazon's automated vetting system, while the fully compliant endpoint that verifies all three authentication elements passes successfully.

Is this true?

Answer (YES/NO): NO